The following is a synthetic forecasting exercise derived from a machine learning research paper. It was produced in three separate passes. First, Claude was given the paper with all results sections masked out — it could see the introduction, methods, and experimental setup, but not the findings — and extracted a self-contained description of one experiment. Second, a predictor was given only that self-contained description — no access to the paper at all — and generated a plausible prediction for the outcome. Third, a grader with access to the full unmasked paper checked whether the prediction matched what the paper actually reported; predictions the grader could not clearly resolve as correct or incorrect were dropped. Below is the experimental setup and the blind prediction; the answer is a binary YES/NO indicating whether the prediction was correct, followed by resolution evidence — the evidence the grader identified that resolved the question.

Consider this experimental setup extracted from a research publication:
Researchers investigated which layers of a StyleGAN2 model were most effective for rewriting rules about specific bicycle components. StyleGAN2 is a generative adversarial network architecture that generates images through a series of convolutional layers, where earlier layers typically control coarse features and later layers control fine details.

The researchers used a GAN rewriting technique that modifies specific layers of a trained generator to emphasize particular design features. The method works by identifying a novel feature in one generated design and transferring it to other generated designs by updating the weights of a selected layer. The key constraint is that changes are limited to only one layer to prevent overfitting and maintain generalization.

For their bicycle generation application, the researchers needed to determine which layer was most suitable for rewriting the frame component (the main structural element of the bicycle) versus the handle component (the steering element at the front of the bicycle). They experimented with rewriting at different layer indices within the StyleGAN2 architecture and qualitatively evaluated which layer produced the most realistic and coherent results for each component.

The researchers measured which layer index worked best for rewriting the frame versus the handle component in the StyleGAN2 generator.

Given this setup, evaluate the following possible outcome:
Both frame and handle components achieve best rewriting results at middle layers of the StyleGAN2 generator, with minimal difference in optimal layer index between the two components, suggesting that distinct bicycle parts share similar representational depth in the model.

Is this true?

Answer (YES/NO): NO